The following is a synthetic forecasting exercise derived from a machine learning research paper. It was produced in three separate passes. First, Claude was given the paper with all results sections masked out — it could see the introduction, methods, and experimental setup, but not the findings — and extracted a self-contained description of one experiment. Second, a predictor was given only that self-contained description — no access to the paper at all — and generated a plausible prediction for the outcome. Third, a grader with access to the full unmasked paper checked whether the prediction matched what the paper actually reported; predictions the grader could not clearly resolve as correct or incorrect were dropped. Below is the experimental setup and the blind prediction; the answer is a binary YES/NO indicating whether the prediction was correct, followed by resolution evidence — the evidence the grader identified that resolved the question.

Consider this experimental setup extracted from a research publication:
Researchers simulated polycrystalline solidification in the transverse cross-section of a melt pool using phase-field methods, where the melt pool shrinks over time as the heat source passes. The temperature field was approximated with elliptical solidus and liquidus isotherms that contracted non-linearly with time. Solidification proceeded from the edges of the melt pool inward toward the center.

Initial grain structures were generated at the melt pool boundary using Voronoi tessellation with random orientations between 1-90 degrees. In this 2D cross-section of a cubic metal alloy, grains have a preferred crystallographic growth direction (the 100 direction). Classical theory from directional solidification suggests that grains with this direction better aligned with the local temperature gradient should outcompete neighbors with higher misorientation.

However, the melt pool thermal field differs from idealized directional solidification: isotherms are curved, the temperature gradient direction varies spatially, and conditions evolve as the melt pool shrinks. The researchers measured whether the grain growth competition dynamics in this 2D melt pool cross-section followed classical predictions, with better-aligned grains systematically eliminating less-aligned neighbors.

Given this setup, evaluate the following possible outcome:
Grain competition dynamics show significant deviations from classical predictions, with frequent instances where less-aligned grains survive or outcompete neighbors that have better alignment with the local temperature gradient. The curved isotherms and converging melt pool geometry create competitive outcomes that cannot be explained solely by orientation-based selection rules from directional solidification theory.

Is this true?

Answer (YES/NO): NO